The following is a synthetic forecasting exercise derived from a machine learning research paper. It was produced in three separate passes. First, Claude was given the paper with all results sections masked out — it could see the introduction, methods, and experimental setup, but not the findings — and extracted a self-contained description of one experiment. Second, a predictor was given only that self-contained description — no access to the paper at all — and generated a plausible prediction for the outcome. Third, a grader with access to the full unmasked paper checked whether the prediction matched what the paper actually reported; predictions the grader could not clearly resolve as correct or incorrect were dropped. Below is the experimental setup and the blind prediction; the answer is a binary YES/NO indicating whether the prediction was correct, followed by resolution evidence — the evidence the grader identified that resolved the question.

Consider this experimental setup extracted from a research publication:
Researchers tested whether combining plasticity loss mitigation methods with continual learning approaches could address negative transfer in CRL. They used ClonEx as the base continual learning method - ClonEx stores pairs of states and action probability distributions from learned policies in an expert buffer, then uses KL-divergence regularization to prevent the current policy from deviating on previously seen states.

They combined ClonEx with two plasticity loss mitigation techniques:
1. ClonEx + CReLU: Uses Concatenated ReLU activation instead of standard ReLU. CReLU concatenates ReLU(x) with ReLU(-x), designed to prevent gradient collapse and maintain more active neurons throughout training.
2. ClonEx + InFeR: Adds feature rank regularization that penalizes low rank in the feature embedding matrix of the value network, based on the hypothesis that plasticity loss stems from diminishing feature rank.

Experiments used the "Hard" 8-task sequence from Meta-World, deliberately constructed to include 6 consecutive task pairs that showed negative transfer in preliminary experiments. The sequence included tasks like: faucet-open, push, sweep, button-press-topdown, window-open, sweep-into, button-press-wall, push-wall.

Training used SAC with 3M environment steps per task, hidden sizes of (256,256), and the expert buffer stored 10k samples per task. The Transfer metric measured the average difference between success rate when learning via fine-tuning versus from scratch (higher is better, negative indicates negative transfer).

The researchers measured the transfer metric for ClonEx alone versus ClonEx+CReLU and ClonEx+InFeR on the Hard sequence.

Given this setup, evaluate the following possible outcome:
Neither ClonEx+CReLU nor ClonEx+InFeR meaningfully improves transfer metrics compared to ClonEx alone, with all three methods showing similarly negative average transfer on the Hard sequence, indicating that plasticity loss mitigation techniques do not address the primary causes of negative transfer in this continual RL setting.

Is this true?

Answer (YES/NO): YES